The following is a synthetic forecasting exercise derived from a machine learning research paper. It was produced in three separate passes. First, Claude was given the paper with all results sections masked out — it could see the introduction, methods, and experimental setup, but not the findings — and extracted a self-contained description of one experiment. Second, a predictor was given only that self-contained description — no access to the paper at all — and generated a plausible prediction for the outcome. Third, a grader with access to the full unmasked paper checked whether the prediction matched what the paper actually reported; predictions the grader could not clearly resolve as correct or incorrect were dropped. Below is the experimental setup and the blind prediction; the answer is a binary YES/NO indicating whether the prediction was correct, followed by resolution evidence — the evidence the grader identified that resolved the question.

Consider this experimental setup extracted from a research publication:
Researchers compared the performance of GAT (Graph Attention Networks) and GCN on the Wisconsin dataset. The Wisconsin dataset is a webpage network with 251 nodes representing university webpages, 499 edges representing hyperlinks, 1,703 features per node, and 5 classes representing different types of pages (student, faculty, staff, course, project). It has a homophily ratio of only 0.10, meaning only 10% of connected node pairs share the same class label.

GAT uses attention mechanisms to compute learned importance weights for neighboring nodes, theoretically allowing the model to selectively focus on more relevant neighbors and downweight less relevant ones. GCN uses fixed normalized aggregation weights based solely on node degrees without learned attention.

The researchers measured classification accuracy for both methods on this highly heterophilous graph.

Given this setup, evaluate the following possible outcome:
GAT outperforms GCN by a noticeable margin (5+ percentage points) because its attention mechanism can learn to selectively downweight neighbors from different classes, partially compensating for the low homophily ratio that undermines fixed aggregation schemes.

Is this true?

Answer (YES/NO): NO